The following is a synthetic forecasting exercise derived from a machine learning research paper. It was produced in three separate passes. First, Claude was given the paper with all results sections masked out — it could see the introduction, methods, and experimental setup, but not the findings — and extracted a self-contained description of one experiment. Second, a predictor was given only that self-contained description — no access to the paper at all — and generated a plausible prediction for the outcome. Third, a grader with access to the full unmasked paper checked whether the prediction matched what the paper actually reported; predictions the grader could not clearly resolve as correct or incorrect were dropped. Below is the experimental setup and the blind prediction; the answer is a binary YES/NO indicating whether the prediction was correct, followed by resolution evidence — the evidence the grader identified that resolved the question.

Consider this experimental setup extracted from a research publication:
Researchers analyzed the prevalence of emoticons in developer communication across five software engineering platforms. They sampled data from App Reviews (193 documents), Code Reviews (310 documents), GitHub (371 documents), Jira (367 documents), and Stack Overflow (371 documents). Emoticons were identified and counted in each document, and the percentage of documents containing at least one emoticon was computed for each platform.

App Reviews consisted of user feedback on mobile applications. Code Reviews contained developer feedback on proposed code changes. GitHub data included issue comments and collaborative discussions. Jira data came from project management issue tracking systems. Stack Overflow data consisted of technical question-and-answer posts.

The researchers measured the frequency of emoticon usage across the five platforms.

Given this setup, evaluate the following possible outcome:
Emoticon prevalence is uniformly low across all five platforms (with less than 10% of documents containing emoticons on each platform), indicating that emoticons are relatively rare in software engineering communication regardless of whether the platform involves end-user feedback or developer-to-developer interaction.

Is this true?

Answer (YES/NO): NO